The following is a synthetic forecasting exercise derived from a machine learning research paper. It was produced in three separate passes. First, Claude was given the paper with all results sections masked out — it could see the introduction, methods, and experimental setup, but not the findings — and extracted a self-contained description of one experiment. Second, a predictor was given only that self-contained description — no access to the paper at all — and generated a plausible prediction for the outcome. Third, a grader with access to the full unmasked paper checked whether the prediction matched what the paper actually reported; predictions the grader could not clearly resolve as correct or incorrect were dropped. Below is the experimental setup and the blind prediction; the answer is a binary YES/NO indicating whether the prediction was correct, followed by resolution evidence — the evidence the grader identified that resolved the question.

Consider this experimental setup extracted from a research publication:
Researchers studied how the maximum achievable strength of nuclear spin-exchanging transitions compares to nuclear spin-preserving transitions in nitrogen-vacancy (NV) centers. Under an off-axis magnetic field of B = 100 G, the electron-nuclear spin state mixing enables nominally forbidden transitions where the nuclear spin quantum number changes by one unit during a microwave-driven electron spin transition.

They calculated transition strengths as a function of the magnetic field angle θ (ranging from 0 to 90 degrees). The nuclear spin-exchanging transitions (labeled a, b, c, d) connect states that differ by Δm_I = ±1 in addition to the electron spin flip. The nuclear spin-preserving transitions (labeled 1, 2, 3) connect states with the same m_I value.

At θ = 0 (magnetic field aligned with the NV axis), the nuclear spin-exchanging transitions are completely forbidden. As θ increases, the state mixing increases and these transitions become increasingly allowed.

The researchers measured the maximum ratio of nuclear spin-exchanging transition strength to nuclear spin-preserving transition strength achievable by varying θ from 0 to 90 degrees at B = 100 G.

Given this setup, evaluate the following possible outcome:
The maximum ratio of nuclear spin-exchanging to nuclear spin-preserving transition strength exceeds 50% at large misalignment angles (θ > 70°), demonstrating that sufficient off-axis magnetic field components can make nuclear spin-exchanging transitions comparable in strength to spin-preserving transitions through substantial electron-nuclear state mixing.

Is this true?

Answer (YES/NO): NO